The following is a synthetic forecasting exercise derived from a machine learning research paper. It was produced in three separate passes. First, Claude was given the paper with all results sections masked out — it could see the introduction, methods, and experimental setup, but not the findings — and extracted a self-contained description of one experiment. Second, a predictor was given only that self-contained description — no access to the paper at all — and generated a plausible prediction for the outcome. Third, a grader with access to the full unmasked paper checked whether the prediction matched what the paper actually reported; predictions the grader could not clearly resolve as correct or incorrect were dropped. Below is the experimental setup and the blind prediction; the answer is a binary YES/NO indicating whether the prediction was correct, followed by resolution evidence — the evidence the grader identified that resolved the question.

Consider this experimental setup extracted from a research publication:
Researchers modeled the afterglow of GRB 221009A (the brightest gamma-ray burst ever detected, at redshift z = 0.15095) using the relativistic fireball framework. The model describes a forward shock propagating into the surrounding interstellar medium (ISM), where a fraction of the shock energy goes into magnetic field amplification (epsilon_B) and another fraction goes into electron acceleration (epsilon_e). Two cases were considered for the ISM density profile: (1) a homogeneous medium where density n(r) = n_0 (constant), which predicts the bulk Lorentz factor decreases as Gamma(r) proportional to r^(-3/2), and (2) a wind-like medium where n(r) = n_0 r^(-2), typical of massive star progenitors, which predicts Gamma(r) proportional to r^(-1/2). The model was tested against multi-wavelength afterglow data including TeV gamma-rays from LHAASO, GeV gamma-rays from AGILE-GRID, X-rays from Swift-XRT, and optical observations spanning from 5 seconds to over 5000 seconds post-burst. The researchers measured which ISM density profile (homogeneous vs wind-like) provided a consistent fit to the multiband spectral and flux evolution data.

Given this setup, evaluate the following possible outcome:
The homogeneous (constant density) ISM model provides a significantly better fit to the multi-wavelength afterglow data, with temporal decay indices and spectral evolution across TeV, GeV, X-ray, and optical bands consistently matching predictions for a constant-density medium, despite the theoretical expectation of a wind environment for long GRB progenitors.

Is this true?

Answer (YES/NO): YES